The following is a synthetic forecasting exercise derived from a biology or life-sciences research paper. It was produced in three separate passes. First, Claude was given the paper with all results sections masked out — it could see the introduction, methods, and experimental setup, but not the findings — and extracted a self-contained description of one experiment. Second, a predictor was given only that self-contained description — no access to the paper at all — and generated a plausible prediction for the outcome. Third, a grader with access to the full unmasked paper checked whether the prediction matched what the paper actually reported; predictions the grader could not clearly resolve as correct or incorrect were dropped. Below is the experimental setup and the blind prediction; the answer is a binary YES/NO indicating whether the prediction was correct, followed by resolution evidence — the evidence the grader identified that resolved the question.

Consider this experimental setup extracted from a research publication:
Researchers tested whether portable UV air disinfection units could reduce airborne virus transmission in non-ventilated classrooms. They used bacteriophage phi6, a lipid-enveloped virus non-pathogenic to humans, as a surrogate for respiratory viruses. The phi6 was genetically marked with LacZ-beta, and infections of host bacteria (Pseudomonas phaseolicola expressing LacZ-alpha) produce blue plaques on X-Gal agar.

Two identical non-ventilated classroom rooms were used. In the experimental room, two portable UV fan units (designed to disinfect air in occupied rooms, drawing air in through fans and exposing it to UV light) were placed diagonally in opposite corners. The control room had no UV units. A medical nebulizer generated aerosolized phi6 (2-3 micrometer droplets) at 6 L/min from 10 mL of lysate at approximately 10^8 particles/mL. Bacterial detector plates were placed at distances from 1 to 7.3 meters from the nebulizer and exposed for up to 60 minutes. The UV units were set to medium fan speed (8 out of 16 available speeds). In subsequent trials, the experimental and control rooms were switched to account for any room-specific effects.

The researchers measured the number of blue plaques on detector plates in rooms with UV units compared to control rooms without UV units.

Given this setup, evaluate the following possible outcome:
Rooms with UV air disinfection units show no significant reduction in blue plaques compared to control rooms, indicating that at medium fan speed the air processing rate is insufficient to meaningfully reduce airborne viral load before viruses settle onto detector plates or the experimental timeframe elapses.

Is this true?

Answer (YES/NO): NO